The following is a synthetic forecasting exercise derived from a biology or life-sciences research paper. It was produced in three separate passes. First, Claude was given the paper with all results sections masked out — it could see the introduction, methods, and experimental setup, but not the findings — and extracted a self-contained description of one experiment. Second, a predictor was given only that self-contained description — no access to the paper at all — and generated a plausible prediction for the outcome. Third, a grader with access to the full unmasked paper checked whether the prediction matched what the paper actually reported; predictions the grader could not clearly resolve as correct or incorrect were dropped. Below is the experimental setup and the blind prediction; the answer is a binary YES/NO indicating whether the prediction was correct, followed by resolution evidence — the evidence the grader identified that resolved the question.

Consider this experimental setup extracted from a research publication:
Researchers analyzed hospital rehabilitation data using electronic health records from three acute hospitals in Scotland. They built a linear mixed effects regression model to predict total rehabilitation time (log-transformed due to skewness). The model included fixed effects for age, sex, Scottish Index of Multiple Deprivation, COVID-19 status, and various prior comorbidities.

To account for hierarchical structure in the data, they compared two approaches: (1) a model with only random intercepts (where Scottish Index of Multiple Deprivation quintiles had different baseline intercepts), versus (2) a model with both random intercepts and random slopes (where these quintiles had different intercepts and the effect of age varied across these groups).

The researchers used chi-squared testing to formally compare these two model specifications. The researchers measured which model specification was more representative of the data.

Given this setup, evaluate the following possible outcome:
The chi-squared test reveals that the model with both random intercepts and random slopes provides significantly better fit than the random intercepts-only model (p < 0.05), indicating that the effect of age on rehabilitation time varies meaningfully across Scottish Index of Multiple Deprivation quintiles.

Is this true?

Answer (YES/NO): YES